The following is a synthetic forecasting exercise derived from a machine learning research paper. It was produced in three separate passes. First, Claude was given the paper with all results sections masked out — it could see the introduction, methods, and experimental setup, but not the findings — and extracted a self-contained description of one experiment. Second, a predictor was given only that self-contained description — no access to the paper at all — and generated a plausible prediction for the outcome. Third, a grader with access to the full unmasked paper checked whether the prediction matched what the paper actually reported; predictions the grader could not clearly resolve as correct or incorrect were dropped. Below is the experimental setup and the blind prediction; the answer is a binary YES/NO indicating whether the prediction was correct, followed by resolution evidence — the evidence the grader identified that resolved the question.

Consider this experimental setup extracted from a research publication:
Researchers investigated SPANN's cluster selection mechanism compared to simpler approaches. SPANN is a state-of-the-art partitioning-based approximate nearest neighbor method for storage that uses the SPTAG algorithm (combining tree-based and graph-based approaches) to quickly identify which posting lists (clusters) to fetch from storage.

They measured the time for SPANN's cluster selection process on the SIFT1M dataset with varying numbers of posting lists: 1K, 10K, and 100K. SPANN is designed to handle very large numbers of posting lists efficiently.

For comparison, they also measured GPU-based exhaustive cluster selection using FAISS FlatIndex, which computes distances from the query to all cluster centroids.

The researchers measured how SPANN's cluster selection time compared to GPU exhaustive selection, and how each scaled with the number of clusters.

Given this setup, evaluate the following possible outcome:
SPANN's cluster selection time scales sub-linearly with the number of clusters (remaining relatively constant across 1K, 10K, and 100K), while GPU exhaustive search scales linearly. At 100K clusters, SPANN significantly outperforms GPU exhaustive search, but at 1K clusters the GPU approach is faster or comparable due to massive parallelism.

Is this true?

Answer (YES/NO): NO